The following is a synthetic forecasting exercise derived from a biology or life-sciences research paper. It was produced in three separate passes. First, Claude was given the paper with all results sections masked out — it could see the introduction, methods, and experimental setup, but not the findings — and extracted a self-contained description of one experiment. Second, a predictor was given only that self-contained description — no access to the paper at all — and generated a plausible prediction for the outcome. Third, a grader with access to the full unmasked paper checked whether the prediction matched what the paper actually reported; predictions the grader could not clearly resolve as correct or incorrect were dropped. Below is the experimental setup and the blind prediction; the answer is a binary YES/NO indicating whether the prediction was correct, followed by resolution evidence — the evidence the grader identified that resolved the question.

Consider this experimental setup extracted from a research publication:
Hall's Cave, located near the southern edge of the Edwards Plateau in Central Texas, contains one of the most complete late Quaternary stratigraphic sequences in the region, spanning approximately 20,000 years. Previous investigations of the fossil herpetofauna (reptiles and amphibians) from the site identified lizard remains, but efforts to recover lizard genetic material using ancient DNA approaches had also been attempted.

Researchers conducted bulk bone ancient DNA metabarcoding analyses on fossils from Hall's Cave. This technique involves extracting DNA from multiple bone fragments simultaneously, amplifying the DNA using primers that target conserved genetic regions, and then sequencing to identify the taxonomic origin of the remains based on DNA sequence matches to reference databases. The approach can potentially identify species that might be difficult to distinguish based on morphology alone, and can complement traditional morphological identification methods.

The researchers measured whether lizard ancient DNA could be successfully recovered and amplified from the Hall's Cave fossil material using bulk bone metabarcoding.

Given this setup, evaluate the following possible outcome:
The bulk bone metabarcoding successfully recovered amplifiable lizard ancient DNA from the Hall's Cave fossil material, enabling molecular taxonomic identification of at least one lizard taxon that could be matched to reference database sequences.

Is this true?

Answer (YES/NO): NO